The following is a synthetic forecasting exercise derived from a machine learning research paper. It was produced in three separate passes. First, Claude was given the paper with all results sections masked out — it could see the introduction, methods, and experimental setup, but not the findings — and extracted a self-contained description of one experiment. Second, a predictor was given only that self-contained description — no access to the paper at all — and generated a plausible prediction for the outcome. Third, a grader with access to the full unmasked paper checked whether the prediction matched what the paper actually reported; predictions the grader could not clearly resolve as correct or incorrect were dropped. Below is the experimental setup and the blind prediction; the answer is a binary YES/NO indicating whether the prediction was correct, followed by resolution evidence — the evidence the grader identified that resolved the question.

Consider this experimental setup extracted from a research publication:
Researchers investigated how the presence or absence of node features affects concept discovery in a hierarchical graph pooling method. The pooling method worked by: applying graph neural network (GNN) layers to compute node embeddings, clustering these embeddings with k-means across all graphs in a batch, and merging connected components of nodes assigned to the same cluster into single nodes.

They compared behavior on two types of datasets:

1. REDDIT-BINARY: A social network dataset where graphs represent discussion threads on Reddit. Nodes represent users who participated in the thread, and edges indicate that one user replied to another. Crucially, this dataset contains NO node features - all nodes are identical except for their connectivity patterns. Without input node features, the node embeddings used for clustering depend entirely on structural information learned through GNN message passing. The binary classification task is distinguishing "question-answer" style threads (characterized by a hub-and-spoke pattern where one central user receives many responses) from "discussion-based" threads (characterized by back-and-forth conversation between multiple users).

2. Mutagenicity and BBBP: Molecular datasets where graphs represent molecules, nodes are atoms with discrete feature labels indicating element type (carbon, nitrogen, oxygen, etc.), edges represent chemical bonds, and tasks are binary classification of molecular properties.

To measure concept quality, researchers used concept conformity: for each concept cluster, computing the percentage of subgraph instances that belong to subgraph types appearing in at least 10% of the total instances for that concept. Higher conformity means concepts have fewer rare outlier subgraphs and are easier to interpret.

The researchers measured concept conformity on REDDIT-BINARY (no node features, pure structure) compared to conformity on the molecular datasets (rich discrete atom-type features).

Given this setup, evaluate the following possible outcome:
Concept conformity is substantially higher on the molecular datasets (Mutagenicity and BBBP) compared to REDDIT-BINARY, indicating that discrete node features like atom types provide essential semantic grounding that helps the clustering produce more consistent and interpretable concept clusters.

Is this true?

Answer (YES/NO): NO